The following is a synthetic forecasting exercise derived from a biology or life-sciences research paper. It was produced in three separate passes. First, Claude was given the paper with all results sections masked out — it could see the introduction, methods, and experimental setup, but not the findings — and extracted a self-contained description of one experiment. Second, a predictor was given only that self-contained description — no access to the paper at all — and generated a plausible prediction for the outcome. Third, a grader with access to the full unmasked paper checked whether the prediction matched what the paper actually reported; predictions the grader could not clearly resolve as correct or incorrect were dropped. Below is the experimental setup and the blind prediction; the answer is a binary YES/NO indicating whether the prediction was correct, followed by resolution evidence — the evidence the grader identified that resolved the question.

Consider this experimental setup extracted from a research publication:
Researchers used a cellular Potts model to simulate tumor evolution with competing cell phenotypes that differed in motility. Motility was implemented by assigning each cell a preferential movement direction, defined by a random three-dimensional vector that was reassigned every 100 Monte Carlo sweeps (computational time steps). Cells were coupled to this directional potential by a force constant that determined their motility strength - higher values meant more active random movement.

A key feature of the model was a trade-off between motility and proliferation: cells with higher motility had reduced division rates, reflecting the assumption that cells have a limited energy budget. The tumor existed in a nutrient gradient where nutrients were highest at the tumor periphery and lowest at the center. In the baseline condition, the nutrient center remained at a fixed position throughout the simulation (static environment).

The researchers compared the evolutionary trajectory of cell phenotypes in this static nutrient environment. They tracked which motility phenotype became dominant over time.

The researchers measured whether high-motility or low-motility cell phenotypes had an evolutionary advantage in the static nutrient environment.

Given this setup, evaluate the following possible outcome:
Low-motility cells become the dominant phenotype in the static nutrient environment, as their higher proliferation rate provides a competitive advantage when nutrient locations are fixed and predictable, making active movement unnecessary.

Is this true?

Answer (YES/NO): NO